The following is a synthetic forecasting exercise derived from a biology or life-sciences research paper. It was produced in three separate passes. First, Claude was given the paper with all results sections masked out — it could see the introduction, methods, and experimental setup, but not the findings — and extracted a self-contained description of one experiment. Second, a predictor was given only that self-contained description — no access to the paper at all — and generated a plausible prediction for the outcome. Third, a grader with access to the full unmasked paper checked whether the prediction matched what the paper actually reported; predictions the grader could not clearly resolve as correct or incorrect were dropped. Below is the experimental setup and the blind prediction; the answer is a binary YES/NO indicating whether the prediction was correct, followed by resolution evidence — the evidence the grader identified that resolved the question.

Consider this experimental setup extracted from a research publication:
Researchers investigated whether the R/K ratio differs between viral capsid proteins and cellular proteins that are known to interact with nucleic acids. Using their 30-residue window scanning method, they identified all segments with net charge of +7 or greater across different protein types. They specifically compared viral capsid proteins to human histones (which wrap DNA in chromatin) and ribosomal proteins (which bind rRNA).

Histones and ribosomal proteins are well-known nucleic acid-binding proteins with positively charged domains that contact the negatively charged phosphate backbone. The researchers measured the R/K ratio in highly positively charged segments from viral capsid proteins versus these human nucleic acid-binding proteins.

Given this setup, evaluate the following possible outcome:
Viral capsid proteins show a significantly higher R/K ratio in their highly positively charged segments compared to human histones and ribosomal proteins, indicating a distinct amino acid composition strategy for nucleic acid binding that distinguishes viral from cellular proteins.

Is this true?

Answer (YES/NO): YES